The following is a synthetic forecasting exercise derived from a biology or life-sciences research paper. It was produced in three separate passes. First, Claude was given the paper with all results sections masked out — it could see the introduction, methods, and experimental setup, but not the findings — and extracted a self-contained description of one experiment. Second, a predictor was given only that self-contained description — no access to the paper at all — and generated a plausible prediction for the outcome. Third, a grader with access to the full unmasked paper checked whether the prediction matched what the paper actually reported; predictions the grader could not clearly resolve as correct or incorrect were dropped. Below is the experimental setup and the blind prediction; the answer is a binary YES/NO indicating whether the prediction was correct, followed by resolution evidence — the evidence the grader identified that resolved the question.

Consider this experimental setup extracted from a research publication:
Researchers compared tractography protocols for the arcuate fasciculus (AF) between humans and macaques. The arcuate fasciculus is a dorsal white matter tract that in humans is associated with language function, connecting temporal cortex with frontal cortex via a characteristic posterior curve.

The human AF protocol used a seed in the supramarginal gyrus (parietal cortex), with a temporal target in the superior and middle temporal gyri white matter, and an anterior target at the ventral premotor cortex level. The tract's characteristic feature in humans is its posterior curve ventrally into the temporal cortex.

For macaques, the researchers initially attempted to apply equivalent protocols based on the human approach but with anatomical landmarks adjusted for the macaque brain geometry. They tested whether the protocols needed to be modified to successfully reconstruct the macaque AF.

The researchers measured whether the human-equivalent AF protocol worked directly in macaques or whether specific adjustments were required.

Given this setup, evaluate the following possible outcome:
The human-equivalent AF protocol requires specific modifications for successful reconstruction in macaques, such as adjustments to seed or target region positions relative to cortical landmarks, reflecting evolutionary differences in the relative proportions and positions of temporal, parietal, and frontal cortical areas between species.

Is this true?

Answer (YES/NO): YES